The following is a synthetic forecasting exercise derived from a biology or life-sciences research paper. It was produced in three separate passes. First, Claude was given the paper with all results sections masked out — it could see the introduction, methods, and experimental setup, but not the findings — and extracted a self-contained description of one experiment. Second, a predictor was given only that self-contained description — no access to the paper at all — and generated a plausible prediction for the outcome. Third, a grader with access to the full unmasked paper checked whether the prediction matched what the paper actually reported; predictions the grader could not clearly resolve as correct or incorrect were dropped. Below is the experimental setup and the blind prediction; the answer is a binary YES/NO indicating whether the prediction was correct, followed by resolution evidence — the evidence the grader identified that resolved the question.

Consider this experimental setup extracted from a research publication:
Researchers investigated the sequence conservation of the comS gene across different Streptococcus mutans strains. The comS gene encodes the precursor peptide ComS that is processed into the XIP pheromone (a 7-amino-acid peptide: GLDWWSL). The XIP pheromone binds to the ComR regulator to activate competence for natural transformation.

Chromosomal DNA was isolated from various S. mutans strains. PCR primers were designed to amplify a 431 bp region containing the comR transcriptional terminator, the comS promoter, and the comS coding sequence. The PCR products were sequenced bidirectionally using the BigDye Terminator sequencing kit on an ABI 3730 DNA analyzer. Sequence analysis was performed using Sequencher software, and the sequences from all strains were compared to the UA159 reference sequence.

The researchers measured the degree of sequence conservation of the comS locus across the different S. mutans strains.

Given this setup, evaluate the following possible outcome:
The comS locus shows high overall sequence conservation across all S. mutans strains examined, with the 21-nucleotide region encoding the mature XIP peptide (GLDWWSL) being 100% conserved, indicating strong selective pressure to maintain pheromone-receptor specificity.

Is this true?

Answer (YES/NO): YES